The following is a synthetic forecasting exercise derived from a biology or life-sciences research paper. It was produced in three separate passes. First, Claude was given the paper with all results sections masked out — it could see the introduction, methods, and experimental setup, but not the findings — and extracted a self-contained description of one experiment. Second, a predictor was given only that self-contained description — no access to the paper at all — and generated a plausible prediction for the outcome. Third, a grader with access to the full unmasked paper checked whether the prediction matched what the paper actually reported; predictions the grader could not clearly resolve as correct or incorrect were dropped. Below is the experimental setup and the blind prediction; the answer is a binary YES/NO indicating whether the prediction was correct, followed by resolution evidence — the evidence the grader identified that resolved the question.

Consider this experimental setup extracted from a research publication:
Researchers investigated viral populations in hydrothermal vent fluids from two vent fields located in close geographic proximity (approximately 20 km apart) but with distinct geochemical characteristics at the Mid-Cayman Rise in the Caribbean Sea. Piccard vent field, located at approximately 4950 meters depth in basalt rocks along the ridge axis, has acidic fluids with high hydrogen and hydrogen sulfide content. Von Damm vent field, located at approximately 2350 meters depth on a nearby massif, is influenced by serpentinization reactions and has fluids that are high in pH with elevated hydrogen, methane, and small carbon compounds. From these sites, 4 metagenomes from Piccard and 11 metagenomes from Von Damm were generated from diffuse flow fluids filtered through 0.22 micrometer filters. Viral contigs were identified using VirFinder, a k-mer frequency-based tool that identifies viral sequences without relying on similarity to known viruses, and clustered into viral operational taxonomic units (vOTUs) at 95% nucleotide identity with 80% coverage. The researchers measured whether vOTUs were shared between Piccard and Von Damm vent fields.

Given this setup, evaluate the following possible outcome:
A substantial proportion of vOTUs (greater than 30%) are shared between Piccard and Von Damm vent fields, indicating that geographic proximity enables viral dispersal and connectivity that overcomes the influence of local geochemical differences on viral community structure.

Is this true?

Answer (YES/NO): NO